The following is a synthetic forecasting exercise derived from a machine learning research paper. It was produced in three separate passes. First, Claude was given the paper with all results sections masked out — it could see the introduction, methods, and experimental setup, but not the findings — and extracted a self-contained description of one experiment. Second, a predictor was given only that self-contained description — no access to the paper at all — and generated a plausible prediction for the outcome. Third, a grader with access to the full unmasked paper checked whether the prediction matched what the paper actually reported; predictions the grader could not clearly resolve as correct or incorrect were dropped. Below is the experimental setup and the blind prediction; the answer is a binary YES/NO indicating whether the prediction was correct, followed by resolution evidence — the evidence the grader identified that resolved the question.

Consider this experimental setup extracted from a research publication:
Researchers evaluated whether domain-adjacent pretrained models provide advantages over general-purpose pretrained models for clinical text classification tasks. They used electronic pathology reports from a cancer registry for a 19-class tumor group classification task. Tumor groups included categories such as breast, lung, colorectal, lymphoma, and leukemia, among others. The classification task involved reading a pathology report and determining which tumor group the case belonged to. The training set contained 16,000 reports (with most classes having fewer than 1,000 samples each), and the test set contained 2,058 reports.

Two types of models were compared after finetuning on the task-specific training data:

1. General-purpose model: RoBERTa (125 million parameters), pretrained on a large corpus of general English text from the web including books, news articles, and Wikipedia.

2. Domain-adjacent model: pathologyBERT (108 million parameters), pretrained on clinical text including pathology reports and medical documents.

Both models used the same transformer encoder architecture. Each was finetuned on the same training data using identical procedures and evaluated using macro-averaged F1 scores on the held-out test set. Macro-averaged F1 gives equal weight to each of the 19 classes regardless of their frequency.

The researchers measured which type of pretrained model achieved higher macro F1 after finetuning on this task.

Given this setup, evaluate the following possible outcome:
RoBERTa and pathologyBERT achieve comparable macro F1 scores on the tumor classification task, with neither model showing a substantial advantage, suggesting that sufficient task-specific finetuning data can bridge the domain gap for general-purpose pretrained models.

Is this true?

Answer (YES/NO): NO